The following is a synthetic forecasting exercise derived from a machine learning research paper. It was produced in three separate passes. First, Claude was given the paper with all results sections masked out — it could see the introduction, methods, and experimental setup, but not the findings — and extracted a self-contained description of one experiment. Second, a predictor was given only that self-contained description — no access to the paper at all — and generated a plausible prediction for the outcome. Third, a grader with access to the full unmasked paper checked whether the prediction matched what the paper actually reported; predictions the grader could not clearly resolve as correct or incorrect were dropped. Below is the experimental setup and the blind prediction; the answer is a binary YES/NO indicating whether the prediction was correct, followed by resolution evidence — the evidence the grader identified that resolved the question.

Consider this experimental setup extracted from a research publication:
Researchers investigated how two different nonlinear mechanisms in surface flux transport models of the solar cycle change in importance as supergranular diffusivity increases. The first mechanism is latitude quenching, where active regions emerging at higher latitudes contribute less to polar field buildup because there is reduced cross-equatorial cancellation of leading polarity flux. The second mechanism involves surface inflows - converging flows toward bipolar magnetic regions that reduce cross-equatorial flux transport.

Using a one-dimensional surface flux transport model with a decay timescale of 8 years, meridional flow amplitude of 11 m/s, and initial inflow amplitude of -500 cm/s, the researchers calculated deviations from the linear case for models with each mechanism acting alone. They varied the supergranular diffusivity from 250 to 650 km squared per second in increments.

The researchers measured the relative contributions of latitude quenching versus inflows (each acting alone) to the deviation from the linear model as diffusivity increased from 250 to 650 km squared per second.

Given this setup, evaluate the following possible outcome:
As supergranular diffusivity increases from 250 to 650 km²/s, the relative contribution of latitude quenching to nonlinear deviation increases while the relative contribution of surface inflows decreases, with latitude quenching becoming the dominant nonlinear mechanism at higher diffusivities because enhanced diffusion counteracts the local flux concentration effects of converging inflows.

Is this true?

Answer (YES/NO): NO